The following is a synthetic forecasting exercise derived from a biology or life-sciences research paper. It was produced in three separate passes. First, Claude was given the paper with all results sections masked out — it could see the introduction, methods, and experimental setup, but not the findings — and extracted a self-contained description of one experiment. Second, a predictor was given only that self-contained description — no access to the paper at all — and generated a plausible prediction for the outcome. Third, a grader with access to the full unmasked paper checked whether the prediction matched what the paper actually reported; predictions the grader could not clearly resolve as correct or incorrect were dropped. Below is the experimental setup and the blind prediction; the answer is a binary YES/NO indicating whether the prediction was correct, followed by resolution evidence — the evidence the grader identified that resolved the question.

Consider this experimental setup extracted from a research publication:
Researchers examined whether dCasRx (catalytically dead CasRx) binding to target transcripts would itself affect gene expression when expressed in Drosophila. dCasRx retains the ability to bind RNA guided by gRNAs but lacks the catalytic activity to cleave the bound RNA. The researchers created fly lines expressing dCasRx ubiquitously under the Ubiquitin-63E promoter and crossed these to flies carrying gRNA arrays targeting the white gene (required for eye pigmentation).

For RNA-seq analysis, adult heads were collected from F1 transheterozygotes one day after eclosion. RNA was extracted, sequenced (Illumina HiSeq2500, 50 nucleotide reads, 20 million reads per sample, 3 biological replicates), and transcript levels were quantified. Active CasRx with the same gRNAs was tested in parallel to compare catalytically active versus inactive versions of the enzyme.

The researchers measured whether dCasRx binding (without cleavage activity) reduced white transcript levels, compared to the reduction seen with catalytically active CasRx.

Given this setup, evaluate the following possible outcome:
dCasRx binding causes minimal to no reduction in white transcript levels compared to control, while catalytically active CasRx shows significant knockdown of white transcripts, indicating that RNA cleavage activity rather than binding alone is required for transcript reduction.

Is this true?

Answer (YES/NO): NO